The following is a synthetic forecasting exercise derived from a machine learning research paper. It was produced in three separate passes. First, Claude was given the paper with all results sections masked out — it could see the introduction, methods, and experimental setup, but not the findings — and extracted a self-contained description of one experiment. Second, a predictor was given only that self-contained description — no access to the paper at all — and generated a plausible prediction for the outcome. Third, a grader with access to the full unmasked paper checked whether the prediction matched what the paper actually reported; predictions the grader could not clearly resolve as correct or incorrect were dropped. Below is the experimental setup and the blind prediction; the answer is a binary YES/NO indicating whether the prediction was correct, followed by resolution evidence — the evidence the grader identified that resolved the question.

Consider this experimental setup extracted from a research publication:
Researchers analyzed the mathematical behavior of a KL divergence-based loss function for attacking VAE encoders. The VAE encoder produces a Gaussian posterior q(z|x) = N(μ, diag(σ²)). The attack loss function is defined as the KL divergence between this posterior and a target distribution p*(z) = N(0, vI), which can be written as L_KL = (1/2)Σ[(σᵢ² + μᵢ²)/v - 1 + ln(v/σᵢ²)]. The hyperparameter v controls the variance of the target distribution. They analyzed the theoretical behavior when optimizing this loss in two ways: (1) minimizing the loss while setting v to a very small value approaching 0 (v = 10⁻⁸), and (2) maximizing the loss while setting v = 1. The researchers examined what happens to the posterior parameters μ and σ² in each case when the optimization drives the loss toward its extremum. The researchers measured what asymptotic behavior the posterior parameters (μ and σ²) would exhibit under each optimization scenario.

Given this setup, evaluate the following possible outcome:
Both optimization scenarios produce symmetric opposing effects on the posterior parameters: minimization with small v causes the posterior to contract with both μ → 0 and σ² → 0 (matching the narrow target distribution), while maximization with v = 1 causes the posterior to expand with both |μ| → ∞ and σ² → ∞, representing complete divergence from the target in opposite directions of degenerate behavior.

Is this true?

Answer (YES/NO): YES